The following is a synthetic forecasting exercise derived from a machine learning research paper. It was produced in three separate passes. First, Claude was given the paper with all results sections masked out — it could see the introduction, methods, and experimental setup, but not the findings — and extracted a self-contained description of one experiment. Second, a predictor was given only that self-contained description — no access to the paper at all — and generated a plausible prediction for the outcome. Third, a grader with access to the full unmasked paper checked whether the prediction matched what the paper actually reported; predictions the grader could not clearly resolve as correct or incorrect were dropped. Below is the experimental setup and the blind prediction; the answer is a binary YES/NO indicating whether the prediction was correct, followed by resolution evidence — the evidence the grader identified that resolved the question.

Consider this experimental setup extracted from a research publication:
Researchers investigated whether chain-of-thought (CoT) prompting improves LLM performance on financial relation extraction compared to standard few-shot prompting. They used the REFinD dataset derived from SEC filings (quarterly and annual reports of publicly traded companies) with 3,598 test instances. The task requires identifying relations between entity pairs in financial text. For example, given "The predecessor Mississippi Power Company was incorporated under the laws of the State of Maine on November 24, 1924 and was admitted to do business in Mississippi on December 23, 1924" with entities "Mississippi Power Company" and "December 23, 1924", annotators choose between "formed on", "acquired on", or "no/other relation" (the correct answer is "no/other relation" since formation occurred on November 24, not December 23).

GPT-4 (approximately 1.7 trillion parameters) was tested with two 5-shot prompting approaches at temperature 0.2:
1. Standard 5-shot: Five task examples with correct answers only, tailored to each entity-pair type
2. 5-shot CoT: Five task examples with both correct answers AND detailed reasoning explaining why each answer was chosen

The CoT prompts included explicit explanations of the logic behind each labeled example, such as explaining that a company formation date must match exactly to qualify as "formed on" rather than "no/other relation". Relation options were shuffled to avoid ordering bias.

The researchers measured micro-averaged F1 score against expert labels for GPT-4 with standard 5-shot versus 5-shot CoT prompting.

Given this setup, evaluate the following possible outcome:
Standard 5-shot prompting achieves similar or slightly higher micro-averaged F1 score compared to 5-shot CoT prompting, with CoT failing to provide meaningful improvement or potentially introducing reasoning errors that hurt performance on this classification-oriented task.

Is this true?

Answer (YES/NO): NO